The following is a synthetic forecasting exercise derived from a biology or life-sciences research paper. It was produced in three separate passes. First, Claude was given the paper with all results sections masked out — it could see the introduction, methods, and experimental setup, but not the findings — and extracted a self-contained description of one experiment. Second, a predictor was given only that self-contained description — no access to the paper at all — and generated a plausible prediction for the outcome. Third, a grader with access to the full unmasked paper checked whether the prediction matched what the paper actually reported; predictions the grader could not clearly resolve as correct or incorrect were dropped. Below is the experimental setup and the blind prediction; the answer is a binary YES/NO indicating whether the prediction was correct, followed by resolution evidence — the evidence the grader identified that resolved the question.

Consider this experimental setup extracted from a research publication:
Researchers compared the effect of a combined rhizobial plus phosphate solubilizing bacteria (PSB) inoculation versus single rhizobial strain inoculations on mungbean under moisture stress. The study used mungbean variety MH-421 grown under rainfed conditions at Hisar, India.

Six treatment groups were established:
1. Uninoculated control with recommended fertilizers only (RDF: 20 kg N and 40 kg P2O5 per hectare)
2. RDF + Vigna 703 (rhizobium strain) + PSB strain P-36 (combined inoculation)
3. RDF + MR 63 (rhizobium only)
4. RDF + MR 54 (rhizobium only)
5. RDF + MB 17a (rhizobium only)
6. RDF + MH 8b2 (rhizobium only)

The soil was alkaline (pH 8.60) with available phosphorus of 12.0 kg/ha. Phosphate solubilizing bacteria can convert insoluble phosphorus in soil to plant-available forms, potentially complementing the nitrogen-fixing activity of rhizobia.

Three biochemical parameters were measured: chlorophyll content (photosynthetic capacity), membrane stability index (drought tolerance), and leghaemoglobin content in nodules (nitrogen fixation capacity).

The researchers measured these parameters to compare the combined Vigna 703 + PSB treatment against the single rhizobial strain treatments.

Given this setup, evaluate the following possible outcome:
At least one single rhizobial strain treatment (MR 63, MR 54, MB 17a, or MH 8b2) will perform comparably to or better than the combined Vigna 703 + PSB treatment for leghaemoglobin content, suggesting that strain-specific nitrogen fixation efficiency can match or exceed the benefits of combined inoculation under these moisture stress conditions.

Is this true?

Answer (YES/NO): YES